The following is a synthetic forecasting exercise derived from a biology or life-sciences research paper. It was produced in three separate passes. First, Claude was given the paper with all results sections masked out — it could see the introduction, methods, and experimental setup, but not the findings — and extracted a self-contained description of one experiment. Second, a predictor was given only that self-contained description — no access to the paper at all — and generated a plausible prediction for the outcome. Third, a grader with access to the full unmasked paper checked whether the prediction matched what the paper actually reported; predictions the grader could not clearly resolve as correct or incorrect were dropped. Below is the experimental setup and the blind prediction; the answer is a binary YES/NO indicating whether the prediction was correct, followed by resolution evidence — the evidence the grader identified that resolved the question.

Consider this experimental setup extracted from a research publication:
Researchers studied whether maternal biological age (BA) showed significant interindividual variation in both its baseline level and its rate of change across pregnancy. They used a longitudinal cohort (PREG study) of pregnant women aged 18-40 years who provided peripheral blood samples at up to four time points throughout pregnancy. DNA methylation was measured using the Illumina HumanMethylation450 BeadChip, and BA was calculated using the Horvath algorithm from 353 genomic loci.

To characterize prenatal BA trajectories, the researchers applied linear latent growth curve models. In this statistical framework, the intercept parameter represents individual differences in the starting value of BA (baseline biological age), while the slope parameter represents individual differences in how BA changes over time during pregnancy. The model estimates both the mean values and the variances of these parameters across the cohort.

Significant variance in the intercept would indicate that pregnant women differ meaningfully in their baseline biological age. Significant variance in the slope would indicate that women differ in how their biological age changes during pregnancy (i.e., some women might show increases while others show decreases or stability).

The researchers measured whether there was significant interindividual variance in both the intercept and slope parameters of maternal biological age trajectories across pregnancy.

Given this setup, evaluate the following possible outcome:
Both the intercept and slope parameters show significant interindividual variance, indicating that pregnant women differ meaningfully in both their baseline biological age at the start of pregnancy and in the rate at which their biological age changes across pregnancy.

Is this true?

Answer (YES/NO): NO